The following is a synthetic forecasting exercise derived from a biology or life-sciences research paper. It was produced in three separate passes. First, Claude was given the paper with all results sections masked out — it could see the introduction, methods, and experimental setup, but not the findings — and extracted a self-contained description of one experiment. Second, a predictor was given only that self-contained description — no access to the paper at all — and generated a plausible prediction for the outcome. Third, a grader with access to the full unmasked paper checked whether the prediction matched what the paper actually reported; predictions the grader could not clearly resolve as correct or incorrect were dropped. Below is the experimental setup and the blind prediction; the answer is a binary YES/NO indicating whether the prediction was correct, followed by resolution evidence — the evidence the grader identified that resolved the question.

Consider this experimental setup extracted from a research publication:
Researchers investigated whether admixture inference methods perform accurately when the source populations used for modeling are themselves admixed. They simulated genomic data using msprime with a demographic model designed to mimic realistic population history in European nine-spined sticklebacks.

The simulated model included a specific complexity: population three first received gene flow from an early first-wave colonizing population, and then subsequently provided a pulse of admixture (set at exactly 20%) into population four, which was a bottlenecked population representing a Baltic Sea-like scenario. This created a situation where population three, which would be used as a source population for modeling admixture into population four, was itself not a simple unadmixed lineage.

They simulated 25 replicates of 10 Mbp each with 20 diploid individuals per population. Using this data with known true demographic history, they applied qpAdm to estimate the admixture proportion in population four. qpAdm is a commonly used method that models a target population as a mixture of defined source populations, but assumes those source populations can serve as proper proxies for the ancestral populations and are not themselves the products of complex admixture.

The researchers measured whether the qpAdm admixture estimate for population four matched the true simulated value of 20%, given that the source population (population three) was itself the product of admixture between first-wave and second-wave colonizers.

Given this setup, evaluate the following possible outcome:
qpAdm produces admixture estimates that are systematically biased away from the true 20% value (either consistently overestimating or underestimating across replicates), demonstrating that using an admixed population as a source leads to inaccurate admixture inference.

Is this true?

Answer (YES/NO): NO